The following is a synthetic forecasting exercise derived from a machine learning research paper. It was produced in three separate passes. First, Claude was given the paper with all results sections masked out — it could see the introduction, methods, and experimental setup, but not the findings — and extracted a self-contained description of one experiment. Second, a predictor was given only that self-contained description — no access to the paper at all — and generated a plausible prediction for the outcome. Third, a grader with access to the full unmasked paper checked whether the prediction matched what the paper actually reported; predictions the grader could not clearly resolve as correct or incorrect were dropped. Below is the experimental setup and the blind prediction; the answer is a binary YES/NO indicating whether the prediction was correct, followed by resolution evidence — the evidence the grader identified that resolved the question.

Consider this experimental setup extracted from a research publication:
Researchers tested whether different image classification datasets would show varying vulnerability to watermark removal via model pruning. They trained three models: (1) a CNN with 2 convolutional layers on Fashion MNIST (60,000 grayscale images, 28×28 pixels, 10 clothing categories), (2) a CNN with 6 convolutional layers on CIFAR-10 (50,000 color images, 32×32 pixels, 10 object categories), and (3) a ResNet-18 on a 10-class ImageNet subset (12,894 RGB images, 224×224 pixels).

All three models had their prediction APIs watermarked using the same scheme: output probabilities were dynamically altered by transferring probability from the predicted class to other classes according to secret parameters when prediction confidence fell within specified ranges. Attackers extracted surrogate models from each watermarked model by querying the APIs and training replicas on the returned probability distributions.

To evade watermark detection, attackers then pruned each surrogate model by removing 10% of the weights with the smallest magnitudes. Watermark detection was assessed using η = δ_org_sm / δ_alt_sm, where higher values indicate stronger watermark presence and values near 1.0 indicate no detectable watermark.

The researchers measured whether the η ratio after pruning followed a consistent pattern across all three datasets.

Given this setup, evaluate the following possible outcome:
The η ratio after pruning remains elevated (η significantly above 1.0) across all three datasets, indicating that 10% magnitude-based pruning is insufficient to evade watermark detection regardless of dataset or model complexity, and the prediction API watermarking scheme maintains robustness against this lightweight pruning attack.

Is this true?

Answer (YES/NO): YES